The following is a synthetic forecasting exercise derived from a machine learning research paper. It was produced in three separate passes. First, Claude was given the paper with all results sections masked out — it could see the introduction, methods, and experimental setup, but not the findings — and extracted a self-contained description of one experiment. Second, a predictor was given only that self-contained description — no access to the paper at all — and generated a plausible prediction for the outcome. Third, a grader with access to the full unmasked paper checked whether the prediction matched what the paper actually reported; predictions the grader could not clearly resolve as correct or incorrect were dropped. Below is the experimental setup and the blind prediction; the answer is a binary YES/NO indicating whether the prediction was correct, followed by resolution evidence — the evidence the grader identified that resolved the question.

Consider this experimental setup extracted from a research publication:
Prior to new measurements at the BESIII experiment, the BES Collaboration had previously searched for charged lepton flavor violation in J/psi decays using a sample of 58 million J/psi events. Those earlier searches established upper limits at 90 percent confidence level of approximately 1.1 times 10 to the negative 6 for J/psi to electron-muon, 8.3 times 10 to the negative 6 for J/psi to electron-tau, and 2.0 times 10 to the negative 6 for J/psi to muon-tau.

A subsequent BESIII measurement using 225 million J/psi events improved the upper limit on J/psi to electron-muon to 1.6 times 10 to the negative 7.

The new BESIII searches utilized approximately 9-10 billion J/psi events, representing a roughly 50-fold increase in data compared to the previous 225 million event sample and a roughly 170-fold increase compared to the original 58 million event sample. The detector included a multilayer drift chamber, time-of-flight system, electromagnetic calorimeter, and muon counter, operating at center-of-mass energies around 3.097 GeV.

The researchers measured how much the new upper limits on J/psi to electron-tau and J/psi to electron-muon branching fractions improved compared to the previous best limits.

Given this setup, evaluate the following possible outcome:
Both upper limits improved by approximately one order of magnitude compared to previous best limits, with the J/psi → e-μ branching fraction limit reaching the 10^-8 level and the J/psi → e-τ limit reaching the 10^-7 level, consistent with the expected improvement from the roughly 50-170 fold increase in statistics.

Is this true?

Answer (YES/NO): NO